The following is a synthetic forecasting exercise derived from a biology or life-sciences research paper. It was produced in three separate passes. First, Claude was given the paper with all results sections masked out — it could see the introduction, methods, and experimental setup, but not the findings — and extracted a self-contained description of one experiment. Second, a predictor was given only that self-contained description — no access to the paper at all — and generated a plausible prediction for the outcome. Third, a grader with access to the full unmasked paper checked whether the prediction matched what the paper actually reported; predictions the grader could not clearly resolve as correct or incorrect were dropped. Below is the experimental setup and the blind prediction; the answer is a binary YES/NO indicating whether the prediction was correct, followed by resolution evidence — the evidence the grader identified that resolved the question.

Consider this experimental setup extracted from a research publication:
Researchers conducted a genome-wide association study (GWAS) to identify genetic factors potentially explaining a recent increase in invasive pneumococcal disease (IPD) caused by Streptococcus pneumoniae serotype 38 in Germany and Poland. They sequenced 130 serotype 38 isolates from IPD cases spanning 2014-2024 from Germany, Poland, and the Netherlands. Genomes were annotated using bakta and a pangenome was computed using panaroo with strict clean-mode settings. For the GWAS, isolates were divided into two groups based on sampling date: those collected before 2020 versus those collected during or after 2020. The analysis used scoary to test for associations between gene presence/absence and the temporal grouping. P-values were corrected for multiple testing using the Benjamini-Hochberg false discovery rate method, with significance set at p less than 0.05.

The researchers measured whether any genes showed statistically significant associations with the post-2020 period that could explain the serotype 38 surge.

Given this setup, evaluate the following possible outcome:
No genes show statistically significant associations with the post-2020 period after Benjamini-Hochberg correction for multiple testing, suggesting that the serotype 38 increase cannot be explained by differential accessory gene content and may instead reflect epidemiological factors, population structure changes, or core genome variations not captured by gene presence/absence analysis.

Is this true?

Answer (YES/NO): YES